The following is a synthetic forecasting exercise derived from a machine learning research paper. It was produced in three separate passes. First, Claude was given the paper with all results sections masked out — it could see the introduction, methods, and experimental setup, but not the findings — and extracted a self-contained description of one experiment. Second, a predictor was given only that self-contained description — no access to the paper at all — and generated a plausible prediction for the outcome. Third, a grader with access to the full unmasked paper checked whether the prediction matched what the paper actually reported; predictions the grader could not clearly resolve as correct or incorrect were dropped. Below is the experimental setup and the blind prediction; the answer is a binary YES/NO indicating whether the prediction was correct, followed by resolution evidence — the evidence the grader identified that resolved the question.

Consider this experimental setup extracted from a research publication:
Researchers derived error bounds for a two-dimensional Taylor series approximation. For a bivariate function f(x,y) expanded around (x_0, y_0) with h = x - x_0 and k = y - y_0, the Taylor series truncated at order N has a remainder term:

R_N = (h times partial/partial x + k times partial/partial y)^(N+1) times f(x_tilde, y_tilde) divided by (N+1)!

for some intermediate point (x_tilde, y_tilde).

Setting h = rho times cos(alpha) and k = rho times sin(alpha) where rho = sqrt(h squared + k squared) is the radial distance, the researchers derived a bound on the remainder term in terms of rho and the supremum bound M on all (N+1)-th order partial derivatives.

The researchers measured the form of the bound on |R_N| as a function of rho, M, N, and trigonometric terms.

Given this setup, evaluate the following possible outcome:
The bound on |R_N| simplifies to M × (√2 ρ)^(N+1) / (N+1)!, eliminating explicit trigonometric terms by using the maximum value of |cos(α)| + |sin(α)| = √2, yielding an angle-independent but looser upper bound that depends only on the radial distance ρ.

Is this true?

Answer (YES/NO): YES